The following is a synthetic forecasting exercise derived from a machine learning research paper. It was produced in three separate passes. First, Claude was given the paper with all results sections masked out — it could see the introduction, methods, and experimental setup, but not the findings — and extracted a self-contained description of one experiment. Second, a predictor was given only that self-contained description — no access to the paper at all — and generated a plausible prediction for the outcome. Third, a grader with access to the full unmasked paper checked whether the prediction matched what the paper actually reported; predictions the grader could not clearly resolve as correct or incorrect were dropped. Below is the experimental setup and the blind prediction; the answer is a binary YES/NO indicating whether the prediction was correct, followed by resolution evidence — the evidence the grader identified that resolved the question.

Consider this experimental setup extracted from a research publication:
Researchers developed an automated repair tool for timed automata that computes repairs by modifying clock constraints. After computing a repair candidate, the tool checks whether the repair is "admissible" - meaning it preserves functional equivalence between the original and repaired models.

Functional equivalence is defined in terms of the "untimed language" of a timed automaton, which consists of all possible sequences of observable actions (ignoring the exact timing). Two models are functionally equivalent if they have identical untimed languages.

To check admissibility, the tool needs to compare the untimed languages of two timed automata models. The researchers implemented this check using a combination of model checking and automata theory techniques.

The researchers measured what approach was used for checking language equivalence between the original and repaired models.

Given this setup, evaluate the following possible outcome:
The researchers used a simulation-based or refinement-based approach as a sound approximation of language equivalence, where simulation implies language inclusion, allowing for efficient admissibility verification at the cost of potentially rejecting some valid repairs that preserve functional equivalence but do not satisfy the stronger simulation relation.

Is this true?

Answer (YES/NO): NO